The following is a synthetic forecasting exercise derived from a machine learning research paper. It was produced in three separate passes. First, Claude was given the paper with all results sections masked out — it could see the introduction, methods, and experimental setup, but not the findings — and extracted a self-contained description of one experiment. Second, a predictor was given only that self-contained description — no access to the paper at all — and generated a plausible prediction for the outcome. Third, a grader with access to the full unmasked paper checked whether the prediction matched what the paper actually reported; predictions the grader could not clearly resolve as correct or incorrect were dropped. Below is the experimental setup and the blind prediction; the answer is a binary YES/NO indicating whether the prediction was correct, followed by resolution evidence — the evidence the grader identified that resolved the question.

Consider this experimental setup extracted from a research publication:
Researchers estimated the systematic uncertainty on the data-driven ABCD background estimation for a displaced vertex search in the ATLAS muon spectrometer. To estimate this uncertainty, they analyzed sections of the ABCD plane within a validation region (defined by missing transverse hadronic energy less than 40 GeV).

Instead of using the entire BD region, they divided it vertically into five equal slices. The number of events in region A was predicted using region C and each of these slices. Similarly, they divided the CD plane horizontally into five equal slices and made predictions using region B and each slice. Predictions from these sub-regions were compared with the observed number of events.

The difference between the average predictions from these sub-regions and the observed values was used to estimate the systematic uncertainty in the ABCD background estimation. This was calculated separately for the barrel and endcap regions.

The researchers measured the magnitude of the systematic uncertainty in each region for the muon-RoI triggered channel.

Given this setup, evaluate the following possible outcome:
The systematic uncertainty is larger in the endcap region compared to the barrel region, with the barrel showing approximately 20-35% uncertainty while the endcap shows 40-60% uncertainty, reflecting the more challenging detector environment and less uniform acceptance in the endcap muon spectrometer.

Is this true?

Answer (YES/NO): NO